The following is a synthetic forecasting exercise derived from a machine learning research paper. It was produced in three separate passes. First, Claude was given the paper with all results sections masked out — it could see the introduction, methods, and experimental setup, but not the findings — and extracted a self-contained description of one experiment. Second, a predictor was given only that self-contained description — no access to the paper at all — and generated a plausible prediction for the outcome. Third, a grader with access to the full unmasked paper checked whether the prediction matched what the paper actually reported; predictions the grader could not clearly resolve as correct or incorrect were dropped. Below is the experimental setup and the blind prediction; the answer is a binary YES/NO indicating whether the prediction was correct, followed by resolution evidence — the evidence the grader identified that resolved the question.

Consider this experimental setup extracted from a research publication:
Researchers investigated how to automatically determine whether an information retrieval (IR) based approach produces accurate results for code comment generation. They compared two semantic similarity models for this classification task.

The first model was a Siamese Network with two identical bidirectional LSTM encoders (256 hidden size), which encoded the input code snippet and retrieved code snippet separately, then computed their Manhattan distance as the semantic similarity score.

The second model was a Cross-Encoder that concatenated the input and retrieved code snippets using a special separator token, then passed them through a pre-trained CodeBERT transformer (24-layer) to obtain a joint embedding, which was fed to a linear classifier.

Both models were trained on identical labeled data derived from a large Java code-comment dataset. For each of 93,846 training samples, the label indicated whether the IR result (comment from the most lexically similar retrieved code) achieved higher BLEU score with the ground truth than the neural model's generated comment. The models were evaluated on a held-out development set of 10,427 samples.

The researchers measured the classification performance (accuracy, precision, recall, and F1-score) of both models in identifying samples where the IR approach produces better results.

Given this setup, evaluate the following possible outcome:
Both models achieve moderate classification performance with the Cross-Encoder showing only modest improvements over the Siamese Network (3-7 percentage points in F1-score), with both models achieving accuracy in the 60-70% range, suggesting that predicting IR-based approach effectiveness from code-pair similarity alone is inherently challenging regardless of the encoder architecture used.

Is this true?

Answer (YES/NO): NO